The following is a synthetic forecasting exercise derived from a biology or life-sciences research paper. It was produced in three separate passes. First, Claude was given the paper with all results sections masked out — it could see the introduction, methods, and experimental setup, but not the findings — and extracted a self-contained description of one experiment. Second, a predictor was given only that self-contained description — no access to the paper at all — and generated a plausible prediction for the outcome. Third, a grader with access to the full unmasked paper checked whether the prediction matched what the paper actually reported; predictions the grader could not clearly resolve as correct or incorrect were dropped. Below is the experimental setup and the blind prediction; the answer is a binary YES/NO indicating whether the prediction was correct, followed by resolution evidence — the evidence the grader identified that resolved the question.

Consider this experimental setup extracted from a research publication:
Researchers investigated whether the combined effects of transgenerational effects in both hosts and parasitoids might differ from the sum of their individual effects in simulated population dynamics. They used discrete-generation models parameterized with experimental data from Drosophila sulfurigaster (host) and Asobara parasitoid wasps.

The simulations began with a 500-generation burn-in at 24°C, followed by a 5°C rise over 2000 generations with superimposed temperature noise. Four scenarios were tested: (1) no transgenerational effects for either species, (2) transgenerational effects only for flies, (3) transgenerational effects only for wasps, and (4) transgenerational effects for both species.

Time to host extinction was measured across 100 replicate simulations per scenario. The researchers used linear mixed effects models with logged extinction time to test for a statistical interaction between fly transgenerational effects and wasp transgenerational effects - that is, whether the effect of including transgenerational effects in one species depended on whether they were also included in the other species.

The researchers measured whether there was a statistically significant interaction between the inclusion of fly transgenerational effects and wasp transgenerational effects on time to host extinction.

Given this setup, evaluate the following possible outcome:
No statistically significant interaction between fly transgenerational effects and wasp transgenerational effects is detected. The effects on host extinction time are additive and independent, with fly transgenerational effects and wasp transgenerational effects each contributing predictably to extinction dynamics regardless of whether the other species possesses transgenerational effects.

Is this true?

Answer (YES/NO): NO